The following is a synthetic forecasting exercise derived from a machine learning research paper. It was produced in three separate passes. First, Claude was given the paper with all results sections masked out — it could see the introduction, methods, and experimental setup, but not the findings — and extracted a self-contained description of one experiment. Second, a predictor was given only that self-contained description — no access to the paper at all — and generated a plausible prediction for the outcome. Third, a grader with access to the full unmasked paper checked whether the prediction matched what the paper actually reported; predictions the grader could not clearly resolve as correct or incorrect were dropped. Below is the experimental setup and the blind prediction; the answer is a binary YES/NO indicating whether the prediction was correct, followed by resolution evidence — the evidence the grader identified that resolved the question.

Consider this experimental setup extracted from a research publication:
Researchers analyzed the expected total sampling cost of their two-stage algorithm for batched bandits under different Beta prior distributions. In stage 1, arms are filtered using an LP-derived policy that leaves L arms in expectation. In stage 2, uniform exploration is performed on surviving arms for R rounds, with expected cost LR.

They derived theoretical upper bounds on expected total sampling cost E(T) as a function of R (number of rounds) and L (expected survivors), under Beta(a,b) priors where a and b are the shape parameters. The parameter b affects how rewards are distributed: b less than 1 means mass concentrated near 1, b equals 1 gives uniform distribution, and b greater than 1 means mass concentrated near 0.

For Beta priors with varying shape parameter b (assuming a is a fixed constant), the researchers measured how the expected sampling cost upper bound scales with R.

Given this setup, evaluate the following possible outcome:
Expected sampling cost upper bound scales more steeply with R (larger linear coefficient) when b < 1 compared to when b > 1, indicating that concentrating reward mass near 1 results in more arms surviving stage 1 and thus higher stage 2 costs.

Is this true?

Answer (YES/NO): NO